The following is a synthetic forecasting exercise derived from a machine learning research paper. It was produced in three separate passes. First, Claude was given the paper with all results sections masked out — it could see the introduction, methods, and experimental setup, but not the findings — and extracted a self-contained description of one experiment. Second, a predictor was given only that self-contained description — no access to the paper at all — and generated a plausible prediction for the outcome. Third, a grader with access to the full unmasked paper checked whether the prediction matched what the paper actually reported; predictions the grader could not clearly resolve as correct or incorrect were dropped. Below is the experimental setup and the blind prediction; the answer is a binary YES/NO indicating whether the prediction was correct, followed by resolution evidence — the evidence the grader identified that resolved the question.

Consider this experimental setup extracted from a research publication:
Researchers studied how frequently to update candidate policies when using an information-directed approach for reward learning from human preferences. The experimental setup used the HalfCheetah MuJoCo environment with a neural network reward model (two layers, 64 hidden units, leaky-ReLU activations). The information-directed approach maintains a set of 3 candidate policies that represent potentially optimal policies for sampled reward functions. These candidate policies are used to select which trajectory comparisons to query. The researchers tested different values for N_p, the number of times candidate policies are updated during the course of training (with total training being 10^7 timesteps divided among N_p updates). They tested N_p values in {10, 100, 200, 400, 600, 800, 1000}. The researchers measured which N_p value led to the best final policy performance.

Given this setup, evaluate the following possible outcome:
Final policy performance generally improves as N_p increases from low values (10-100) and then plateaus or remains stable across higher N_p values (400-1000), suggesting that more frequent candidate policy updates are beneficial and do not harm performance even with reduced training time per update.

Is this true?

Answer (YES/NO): NO